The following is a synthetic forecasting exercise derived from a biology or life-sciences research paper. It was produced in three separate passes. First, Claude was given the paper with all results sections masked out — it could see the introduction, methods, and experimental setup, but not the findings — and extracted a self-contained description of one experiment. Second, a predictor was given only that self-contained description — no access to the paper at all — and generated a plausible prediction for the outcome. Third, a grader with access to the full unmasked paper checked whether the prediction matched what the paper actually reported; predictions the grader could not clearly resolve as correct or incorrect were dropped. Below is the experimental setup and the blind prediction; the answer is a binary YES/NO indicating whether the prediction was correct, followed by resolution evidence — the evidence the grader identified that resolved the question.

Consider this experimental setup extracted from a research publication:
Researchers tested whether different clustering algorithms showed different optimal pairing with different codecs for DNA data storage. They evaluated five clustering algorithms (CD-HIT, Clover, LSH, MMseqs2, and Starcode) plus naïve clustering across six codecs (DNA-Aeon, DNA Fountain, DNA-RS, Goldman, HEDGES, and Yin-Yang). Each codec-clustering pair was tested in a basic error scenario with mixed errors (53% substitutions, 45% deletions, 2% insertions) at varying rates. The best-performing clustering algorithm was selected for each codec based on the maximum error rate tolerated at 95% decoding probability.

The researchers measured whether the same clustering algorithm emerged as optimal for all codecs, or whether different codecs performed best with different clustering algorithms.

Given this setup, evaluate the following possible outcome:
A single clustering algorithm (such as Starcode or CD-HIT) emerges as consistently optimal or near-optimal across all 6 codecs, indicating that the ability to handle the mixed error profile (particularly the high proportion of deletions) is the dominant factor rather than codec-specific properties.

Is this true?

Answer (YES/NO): NO